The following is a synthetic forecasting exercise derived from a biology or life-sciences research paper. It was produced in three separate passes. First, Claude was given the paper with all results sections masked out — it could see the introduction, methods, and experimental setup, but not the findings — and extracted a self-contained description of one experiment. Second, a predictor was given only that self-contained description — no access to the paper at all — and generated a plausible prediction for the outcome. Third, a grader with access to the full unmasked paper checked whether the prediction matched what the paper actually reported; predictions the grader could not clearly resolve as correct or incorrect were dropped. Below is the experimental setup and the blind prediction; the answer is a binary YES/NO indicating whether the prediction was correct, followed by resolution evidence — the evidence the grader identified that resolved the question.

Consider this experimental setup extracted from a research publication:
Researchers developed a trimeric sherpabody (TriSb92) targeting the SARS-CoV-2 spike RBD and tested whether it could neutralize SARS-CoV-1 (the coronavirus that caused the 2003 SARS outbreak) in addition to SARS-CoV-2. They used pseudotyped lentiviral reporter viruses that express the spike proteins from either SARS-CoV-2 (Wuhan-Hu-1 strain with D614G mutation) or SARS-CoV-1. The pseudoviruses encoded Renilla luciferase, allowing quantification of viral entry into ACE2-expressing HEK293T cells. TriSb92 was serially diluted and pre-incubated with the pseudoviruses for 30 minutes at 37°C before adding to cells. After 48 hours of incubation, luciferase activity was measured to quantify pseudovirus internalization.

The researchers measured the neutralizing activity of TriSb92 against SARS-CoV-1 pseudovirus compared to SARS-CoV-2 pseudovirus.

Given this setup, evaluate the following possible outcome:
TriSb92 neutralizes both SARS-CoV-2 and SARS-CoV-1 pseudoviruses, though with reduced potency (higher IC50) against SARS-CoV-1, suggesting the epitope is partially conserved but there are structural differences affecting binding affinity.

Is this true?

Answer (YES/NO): YES